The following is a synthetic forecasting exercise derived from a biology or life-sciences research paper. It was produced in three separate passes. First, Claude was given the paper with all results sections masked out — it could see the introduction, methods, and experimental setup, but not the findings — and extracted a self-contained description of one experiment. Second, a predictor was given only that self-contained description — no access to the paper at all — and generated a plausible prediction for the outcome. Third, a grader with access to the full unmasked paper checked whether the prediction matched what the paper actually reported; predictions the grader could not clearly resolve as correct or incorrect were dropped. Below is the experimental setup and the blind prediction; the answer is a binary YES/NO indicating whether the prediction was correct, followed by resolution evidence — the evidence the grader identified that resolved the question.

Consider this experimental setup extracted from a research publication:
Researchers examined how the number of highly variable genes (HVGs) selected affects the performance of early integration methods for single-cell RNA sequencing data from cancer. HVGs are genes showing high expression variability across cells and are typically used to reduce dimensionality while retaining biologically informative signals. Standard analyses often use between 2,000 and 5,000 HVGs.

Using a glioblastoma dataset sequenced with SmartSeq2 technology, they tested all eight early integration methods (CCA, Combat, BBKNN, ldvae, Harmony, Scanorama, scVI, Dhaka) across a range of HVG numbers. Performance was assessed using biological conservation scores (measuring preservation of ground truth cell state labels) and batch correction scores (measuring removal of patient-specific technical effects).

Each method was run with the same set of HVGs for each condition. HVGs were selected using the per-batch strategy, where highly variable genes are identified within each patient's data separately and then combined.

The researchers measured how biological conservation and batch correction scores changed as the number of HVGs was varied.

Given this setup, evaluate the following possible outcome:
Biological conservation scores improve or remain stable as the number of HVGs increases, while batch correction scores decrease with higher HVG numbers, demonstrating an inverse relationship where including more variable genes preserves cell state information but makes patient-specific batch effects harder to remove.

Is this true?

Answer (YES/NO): NO